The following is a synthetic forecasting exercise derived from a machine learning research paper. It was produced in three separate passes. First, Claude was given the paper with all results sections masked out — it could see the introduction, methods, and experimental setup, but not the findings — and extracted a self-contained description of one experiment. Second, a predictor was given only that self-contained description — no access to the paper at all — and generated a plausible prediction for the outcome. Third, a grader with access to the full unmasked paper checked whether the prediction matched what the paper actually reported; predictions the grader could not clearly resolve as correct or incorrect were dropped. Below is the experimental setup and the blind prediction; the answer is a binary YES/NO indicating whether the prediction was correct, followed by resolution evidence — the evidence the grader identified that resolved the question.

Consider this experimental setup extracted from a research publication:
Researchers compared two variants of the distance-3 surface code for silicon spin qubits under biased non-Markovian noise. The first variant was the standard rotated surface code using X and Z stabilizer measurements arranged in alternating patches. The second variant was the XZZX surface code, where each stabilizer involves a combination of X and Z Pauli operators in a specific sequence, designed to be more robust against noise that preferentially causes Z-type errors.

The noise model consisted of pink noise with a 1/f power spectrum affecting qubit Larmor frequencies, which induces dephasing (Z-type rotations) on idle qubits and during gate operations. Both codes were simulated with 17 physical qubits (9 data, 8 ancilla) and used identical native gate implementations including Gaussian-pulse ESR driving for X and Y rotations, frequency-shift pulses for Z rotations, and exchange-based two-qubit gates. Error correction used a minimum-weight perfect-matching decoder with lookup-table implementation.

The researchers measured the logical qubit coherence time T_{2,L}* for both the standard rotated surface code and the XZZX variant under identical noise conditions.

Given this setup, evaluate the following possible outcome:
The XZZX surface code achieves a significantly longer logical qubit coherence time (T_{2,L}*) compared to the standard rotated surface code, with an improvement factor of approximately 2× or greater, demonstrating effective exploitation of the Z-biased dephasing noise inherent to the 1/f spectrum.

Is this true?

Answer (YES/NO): NO